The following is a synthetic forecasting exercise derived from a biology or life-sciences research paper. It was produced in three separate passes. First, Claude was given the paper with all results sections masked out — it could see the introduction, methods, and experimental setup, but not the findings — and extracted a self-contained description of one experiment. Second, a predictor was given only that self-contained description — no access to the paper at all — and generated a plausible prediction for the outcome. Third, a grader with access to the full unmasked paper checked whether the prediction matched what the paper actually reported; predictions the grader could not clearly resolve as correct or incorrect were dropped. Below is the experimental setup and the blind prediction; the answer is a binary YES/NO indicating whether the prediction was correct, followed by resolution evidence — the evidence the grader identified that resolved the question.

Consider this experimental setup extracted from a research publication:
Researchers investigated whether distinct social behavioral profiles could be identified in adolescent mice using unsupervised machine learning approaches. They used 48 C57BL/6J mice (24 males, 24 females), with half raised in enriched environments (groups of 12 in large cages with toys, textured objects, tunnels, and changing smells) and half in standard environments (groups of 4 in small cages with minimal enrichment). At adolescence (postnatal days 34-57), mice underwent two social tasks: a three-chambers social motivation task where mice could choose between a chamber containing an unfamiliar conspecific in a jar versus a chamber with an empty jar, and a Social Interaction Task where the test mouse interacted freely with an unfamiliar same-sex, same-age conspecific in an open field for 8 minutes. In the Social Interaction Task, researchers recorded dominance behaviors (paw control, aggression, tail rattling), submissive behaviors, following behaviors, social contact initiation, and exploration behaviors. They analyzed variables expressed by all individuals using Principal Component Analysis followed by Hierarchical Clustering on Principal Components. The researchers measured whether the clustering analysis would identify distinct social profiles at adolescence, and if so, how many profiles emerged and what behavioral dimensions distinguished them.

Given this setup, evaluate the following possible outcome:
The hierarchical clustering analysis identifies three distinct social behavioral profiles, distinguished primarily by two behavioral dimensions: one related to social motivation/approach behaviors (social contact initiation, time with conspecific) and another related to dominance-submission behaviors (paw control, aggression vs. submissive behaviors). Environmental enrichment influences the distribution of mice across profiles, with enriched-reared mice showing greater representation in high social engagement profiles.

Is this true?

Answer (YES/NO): NO